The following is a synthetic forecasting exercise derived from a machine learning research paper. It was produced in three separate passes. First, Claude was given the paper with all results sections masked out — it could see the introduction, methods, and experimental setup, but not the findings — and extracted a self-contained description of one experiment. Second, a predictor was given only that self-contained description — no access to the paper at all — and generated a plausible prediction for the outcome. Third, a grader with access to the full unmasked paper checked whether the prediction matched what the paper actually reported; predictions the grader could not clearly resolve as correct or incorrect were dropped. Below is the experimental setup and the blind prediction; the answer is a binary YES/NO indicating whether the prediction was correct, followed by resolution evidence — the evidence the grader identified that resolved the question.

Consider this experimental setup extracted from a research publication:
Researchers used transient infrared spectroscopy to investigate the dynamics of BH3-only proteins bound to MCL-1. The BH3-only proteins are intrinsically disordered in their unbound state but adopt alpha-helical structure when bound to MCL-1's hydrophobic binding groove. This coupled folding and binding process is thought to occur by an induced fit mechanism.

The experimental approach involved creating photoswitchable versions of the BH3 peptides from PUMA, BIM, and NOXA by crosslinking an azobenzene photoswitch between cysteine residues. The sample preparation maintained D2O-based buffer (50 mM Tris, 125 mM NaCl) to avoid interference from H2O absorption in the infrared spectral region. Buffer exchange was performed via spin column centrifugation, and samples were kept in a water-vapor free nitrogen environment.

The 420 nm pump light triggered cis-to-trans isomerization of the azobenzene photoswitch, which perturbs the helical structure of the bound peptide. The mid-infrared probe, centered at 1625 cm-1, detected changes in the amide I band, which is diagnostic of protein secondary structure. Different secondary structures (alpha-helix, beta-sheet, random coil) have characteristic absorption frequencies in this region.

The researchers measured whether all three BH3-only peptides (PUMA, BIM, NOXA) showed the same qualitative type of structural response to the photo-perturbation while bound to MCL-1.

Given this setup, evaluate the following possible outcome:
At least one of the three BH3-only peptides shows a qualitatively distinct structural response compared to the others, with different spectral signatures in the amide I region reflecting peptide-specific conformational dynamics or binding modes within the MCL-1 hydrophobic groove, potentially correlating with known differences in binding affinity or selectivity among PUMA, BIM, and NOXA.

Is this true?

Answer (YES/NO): NO